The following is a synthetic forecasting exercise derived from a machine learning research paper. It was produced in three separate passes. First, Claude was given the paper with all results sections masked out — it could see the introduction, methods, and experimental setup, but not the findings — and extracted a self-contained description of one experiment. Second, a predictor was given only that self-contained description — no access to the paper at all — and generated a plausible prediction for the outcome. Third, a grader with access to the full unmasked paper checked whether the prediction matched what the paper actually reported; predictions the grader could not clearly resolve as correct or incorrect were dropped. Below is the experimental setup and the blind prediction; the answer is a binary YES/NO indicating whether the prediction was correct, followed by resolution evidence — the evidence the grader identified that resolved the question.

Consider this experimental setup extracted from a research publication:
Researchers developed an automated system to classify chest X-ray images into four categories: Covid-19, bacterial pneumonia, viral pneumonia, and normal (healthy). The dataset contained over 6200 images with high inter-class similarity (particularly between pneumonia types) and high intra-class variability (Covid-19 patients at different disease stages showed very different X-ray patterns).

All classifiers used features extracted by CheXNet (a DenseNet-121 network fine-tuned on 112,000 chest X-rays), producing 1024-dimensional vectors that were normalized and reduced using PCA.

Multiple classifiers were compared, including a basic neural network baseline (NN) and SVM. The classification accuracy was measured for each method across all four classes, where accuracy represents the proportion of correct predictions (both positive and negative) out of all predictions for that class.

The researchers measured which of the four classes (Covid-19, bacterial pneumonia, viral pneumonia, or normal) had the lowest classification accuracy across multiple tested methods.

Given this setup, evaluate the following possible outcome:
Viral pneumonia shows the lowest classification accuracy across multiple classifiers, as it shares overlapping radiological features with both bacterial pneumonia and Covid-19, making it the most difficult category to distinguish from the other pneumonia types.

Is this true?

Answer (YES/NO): NO